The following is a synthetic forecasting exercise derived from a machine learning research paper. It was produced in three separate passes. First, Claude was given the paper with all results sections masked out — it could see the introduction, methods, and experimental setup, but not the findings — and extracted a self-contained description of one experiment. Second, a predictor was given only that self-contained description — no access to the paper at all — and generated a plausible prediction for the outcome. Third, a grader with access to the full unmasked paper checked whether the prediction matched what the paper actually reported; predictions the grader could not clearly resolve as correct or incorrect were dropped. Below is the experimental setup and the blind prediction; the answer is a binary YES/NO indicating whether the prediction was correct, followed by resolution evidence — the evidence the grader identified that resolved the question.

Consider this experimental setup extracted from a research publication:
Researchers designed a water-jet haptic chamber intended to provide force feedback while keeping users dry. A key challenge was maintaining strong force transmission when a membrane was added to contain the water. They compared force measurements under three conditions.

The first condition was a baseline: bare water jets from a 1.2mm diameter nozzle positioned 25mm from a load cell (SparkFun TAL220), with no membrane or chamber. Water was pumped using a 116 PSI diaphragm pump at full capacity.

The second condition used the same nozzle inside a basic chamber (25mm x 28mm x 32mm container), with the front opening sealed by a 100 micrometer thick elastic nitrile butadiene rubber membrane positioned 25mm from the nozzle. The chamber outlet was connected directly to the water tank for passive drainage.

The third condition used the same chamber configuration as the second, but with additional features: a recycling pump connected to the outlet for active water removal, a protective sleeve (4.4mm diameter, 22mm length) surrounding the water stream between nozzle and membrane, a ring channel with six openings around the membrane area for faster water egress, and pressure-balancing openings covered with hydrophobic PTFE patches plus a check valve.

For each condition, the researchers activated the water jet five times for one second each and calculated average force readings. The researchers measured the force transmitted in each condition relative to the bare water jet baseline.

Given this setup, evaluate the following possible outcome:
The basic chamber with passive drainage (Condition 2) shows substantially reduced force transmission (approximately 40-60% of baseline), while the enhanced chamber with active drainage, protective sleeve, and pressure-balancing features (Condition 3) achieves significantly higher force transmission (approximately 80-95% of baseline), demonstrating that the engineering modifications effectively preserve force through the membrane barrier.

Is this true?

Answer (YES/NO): NO